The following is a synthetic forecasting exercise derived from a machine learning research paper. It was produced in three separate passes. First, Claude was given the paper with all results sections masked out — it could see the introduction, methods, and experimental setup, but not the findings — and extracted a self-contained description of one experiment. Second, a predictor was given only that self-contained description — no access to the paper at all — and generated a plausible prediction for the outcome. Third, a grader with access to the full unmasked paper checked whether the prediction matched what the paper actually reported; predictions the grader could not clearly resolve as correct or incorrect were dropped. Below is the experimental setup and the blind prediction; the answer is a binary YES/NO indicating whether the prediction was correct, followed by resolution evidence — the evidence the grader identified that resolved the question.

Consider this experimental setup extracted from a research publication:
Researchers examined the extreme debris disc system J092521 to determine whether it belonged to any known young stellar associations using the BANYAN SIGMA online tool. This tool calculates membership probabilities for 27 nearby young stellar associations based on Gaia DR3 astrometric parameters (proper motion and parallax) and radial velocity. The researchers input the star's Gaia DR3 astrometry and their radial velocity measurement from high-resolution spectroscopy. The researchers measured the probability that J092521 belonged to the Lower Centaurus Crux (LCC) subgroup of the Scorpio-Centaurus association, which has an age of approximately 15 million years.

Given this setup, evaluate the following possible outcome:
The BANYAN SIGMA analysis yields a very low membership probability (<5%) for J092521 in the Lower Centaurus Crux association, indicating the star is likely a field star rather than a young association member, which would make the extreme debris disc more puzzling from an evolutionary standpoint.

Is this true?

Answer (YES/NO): NO